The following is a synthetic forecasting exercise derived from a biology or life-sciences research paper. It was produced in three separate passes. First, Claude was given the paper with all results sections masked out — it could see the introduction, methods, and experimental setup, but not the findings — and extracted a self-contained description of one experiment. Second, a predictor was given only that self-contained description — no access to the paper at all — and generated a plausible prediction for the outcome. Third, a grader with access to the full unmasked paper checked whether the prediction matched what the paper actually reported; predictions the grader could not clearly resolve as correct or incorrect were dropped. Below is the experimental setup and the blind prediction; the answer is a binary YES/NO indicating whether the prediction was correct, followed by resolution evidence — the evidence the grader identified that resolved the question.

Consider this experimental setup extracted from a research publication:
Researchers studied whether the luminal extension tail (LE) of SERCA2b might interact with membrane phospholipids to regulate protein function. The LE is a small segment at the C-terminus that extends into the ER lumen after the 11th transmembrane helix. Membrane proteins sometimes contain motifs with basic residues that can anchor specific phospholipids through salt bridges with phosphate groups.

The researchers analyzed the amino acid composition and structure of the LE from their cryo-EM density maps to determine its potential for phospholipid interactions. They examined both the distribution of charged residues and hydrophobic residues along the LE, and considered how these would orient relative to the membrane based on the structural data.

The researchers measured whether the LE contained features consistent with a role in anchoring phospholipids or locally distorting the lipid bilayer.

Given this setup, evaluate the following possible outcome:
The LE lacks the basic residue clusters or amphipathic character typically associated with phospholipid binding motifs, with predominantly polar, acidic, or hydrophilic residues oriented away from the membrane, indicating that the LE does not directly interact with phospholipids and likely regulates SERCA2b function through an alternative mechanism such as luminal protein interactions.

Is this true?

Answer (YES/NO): YES